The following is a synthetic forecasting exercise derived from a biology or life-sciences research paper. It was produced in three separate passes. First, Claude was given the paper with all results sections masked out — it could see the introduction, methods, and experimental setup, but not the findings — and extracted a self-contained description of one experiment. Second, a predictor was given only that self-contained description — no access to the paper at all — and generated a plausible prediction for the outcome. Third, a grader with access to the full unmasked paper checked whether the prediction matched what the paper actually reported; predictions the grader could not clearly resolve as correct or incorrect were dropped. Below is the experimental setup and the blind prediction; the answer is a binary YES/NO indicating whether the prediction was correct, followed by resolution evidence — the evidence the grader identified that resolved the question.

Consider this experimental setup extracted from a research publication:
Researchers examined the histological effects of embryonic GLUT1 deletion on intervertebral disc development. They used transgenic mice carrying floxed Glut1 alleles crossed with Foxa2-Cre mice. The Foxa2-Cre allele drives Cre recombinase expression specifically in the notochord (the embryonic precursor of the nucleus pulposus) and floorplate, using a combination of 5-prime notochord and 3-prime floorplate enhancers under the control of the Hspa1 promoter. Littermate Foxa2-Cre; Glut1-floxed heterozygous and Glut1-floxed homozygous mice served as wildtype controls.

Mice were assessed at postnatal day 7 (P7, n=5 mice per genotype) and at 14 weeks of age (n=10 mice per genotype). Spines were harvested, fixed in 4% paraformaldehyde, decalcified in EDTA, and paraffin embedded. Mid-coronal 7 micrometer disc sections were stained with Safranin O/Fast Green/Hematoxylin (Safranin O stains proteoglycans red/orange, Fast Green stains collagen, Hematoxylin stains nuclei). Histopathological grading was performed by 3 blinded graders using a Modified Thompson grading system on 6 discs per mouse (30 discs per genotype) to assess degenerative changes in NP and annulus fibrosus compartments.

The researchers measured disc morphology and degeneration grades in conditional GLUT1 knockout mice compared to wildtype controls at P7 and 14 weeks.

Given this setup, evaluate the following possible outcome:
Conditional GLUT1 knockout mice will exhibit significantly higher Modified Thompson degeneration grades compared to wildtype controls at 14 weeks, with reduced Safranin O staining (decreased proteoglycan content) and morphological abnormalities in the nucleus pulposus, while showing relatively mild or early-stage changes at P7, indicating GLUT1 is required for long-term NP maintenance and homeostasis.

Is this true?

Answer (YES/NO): NO